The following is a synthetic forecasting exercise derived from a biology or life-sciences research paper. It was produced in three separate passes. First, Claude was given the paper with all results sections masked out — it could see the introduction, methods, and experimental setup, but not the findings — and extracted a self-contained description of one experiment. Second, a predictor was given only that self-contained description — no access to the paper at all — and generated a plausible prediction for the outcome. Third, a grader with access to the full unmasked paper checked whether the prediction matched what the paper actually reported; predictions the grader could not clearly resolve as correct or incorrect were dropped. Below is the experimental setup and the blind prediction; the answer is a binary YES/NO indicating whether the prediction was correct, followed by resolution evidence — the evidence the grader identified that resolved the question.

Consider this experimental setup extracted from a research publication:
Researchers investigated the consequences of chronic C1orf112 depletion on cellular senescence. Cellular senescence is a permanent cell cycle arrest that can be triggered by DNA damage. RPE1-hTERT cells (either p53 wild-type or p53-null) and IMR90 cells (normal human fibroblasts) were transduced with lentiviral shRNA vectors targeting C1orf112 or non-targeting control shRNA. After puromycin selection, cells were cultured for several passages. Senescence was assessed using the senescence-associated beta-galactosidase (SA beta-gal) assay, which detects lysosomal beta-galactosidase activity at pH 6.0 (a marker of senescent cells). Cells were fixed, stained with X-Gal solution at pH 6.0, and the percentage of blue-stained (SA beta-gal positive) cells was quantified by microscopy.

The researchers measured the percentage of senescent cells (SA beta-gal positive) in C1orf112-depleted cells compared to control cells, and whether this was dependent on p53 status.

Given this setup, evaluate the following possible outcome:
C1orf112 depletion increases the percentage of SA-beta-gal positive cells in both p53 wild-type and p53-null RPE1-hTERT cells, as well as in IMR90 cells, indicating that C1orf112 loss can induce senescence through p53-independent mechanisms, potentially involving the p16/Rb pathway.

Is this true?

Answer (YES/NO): NO